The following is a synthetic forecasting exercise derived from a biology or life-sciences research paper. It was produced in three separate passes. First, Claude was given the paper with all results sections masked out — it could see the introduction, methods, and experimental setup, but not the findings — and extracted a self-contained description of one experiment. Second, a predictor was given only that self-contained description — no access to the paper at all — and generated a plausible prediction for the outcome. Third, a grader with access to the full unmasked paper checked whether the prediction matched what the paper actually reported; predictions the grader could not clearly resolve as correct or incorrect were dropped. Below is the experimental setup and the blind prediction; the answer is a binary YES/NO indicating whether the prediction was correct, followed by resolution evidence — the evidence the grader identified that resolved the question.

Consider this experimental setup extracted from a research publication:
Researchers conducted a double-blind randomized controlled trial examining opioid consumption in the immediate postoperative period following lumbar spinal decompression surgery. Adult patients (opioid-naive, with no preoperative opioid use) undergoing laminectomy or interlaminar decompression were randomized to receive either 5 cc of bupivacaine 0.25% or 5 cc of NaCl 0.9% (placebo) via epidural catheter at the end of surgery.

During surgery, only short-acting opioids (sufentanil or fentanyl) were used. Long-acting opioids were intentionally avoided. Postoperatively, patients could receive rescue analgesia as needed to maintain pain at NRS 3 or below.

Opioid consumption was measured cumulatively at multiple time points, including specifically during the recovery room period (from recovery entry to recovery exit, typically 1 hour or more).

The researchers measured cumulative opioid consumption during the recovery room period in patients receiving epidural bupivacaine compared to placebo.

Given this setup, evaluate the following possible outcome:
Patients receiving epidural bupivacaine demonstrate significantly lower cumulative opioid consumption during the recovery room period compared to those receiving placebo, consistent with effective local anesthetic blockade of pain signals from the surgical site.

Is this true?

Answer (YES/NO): NO